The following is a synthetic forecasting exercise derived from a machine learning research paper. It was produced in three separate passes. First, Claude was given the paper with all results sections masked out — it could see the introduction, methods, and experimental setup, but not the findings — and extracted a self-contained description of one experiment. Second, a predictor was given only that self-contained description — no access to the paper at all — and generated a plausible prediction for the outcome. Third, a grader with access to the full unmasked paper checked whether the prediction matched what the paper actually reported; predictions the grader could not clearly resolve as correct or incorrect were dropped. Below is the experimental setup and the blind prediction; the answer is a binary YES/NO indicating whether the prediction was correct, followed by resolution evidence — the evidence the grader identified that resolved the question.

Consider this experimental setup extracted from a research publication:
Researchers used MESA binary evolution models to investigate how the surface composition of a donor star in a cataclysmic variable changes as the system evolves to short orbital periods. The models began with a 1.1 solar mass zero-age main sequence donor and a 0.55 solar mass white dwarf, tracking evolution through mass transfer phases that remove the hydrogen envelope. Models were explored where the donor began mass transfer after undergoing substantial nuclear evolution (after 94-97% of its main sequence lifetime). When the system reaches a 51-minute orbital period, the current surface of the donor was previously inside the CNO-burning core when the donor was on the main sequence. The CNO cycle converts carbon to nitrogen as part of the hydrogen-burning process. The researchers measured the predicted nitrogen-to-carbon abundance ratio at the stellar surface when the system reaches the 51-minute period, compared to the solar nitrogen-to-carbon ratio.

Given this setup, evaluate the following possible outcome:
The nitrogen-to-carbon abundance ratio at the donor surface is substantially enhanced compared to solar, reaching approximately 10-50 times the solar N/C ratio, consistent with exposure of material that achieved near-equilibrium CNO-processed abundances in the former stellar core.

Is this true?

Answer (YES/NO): NO